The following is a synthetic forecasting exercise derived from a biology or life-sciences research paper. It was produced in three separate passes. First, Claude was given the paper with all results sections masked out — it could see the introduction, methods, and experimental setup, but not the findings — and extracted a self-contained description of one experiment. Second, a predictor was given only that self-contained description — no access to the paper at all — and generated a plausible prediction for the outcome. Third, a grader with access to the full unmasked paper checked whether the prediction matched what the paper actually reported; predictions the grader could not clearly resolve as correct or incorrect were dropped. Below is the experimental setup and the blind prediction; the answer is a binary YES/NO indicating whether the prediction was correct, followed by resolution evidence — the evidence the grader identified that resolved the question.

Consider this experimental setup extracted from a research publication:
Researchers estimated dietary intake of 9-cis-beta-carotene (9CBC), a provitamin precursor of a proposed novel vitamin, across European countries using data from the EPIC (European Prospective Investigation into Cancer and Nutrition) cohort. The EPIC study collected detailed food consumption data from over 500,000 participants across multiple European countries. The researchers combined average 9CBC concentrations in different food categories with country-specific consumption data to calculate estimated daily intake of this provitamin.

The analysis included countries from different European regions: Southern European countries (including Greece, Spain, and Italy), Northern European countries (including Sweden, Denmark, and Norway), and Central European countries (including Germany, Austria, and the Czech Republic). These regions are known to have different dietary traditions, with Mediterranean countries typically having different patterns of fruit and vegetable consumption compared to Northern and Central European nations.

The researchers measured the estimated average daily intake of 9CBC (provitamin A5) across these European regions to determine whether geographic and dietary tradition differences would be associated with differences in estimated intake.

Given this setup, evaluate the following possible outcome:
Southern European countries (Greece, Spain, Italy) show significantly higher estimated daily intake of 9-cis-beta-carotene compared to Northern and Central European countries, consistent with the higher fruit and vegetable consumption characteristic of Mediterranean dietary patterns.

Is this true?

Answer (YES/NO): YES